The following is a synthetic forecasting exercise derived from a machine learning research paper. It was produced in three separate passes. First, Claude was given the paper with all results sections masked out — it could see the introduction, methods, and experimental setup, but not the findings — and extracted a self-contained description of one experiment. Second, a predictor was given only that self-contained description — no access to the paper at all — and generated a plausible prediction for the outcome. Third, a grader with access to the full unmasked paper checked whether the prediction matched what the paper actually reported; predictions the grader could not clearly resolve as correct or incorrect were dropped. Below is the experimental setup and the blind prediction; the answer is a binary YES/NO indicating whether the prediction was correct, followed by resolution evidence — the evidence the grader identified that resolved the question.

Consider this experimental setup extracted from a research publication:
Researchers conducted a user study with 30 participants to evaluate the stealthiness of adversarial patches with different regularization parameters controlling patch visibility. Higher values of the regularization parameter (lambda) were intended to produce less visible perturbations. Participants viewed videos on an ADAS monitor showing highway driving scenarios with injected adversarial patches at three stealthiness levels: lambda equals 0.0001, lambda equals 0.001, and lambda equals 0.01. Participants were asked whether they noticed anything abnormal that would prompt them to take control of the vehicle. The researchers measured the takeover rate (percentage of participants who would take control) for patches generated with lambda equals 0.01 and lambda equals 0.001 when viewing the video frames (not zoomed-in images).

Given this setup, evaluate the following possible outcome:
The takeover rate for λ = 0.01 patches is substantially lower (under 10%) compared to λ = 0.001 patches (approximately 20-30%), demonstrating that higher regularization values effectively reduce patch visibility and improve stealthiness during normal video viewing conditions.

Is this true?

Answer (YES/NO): NO